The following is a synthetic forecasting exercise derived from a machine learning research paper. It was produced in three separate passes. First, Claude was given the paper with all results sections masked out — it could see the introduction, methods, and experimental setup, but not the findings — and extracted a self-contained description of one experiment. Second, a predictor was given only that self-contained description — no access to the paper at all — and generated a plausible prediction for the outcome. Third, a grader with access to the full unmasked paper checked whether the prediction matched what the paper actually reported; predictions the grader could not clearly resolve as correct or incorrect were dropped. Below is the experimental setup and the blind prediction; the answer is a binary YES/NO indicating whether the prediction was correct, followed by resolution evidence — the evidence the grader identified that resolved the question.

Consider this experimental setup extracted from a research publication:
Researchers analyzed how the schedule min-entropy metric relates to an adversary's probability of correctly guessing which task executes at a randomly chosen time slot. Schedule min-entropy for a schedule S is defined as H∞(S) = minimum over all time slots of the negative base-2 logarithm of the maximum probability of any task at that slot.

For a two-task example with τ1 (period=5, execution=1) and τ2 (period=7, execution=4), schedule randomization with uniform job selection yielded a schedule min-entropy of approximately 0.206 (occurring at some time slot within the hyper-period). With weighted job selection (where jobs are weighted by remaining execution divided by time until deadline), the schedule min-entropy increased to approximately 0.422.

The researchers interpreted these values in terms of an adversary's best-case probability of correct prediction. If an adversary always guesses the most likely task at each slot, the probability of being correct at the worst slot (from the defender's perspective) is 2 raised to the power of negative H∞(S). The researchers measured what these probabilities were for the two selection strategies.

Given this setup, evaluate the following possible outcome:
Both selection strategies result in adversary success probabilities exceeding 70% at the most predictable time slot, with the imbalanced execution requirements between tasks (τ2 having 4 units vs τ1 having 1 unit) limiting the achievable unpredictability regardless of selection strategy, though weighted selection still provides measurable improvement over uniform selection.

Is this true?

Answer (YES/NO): YES